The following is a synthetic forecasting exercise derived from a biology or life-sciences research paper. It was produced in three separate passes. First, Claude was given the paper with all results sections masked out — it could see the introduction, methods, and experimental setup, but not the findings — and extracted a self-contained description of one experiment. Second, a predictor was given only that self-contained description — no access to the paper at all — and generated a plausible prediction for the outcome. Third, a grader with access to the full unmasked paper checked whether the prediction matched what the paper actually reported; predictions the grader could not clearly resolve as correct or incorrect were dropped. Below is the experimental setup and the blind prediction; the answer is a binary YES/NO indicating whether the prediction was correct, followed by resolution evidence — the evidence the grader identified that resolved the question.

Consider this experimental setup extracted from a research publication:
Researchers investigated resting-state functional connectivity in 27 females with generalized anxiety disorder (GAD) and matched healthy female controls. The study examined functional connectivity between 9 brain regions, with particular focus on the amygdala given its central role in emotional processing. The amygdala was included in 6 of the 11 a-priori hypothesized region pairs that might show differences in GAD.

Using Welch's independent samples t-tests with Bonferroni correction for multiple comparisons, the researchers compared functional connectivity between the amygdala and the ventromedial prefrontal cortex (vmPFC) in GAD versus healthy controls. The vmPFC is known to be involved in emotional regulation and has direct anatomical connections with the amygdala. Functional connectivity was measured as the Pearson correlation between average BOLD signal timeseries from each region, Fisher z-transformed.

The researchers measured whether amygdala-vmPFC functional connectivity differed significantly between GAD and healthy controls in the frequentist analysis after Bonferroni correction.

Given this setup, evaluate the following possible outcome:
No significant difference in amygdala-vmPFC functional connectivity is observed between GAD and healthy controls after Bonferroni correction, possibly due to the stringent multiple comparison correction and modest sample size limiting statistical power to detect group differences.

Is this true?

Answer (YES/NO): YES